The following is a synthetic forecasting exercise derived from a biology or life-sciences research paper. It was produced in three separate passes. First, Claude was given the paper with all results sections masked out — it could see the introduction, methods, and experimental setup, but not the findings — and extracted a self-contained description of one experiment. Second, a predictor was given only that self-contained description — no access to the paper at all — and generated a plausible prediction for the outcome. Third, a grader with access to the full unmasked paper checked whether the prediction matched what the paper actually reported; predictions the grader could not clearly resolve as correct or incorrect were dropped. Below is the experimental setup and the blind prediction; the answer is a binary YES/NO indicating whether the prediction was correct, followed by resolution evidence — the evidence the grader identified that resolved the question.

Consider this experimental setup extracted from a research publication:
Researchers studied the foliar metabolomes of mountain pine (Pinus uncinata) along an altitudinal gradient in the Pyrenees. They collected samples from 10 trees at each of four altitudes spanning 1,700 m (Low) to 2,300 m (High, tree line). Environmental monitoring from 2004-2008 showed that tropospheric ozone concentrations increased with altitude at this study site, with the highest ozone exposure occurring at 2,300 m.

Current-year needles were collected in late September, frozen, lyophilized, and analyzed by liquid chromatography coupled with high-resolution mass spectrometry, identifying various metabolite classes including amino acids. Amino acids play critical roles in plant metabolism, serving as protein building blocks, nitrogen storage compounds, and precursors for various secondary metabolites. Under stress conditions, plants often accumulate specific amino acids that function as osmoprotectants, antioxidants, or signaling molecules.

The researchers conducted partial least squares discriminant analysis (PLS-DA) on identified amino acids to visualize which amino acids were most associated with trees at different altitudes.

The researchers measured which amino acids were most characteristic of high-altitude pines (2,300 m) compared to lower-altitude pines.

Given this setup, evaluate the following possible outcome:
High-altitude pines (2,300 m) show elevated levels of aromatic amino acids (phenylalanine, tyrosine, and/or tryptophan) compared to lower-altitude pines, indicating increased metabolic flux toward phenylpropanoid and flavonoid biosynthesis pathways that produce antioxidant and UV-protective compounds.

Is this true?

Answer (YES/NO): YES